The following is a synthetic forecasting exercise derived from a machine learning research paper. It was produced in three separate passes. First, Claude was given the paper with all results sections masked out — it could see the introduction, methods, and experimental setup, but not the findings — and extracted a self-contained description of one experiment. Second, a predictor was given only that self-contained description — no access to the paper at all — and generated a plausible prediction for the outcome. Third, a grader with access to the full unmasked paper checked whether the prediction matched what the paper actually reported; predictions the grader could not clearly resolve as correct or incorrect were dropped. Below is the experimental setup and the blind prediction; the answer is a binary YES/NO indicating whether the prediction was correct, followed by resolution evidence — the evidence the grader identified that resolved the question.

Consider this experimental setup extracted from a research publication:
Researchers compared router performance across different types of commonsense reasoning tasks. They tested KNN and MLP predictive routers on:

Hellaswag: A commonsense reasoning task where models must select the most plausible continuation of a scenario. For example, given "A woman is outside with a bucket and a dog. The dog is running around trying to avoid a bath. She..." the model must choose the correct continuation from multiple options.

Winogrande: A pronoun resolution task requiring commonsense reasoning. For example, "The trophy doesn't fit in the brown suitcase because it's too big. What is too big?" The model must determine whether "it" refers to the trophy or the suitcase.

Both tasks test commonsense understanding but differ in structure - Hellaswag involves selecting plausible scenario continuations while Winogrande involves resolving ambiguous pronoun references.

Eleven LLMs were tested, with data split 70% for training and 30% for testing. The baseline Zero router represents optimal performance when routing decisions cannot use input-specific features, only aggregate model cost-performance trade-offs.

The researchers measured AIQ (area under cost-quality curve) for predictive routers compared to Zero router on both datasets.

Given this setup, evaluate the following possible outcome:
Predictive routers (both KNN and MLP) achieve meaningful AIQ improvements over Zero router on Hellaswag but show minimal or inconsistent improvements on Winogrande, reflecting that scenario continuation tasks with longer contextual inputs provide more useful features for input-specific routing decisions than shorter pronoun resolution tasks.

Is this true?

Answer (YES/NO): NO